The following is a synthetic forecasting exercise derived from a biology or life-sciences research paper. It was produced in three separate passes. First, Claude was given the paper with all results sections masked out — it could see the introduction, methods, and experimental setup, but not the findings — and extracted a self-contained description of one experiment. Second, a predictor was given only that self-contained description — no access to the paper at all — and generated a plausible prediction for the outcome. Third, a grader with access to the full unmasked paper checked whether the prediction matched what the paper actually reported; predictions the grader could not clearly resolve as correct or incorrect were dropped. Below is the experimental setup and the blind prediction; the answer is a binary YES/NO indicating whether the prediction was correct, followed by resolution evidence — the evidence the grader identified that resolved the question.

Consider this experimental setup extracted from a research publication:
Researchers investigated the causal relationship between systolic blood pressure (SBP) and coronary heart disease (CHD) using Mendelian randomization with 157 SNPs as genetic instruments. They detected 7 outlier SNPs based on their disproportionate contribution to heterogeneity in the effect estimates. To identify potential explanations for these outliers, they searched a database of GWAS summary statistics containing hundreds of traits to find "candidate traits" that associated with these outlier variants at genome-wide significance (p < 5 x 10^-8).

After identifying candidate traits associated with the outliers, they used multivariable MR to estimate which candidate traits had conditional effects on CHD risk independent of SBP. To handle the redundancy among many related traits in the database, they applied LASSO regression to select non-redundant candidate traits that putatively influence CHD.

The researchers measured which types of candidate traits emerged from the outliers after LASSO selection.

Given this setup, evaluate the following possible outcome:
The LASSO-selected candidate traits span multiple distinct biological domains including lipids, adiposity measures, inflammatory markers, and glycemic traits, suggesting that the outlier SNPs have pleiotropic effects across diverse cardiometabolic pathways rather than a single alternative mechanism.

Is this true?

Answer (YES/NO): NO